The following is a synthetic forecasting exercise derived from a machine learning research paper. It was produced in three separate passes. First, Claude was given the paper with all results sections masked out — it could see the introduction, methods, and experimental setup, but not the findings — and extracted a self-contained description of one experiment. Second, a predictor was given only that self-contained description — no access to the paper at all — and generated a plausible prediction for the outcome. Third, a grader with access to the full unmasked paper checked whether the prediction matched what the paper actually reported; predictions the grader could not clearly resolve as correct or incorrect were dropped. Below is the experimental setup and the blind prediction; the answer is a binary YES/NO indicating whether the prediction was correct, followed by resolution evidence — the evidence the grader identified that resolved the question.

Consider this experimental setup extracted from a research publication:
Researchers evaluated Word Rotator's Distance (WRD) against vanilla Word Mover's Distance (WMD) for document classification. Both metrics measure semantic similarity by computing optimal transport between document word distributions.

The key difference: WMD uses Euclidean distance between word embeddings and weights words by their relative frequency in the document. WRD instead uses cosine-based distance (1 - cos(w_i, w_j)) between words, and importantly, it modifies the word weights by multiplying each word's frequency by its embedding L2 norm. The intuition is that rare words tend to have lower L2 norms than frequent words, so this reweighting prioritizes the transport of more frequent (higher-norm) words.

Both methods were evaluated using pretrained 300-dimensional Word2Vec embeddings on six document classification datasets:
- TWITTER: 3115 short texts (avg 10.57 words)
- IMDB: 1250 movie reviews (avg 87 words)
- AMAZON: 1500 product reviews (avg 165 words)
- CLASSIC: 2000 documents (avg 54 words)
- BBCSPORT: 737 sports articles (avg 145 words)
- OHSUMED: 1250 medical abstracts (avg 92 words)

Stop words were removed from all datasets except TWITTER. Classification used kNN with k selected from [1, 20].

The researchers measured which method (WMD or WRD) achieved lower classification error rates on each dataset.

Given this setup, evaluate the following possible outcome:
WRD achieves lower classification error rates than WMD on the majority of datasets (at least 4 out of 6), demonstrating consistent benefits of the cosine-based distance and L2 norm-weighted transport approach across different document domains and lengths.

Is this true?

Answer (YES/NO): YES